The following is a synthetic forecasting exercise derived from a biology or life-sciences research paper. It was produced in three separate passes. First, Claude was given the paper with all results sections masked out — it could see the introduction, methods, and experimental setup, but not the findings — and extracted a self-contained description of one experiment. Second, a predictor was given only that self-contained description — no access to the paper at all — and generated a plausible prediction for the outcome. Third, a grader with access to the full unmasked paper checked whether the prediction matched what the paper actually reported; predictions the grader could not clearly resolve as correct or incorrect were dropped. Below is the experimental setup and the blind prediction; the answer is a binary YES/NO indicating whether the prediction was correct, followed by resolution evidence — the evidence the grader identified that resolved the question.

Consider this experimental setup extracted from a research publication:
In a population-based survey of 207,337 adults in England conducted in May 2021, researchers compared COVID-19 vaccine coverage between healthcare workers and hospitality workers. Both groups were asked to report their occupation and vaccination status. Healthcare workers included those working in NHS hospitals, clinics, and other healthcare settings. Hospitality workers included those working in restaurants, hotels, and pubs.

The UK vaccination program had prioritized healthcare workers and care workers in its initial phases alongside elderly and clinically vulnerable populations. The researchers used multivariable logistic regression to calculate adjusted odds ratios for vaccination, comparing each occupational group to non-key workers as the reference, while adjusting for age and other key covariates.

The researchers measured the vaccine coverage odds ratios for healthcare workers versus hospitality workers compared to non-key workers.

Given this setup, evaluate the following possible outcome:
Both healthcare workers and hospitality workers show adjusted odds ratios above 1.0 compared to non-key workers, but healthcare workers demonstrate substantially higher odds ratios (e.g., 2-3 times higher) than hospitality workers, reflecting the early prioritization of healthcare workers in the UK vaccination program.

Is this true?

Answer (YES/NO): NO